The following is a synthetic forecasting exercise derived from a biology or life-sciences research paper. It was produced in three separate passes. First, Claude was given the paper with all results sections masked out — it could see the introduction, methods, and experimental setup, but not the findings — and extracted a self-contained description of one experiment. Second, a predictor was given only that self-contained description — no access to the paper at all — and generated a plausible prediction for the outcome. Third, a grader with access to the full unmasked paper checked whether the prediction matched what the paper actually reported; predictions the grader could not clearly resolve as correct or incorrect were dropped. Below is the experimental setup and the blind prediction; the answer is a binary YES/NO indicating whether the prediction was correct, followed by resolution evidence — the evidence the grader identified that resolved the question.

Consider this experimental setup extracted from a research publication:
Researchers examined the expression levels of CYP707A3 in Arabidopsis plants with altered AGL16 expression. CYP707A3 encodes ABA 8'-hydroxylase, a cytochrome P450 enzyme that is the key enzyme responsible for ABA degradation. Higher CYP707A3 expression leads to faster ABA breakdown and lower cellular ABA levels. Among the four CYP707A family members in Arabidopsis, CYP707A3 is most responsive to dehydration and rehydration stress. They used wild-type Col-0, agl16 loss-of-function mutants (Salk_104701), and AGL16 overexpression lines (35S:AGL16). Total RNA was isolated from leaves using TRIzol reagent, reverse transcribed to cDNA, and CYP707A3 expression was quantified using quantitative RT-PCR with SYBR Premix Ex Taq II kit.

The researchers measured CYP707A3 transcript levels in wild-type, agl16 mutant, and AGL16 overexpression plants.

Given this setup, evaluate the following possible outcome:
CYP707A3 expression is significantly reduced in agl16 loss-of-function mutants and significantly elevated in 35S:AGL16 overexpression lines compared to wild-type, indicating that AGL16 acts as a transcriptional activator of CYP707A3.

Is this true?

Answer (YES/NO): YES